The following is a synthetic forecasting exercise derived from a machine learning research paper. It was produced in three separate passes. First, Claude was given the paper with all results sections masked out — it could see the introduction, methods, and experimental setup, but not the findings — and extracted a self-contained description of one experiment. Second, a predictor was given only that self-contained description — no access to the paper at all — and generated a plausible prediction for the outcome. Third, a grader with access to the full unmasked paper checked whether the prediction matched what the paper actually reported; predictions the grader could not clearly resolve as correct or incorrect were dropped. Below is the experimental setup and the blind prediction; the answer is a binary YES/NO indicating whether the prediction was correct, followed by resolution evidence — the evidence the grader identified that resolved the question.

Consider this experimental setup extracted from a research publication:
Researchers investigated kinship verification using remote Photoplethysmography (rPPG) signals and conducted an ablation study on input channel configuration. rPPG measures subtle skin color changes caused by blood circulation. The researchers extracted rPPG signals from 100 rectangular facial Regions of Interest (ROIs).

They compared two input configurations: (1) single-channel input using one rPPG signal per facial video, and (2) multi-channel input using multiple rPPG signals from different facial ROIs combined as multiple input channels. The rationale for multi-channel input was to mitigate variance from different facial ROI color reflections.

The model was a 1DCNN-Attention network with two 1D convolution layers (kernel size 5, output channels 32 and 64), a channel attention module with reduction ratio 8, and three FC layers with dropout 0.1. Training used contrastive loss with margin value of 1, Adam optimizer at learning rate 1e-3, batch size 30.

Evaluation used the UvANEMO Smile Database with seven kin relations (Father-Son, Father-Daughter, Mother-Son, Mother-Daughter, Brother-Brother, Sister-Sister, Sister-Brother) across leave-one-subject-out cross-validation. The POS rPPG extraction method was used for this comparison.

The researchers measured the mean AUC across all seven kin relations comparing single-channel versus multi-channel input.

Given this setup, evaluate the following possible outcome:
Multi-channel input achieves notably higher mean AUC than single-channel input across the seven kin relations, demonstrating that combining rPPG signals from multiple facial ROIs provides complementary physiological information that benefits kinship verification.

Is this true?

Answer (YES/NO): YES